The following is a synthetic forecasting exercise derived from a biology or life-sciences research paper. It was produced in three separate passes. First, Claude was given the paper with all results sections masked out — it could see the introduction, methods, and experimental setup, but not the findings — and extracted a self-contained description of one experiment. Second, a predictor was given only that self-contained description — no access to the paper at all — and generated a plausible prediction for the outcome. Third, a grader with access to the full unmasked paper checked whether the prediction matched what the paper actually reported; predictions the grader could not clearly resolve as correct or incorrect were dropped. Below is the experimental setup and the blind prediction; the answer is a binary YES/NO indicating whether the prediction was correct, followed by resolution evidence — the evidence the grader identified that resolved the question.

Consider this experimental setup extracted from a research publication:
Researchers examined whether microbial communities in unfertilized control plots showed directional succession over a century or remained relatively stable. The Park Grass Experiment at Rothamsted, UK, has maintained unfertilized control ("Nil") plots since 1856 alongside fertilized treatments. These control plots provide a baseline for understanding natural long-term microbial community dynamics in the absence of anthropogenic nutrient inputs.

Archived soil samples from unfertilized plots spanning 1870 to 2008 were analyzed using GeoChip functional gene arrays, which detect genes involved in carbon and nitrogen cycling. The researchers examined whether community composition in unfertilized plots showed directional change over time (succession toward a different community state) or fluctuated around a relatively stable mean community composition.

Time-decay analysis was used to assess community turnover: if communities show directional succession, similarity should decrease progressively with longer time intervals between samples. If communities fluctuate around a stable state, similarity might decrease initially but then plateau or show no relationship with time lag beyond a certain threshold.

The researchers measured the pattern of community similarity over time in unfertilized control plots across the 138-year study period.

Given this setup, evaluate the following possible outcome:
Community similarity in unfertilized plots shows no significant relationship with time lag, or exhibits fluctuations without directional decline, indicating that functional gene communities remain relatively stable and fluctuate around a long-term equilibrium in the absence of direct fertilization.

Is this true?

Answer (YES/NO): NO